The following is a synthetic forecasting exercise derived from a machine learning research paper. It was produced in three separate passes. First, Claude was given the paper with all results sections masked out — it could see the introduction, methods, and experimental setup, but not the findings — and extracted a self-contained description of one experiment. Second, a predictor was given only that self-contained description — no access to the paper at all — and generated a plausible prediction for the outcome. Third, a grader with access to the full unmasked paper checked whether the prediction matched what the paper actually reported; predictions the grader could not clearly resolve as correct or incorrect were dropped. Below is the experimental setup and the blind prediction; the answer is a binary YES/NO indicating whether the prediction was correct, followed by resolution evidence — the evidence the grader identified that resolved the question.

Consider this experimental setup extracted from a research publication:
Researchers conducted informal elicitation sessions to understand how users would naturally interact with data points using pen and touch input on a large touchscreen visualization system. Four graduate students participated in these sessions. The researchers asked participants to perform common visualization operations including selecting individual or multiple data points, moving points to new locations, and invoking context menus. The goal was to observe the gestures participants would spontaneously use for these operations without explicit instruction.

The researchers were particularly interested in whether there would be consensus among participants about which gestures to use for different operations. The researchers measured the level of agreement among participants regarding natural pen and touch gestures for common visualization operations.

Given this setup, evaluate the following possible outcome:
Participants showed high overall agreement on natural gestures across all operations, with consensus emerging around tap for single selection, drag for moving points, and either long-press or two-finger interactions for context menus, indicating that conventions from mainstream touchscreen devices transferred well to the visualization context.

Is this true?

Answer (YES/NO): NO